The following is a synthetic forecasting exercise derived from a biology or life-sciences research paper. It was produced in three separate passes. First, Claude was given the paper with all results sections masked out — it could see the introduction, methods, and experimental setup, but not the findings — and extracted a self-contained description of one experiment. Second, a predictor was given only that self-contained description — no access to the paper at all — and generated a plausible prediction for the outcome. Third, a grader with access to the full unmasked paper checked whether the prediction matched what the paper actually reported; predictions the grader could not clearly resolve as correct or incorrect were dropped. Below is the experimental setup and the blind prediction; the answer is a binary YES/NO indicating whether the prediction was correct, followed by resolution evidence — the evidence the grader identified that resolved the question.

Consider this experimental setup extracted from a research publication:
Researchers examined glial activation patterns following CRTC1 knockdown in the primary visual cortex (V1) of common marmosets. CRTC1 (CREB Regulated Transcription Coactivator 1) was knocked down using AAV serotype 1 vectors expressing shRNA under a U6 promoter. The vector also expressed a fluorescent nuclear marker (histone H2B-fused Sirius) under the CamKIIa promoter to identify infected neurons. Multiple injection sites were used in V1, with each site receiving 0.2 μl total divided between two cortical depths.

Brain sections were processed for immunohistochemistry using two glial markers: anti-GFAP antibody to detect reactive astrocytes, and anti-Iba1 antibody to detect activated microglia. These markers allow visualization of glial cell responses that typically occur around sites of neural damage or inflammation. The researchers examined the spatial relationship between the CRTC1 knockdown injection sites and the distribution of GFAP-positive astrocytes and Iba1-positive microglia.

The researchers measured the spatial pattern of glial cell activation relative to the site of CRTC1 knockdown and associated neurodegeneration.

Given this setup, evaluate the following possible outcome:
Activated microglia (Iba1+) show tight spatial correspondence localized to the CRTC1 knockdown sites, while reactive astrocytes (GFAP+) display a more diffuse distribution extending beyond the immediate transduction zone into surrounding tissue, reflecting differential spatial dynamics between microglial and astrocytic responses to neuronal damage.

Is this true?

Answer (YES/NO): NO